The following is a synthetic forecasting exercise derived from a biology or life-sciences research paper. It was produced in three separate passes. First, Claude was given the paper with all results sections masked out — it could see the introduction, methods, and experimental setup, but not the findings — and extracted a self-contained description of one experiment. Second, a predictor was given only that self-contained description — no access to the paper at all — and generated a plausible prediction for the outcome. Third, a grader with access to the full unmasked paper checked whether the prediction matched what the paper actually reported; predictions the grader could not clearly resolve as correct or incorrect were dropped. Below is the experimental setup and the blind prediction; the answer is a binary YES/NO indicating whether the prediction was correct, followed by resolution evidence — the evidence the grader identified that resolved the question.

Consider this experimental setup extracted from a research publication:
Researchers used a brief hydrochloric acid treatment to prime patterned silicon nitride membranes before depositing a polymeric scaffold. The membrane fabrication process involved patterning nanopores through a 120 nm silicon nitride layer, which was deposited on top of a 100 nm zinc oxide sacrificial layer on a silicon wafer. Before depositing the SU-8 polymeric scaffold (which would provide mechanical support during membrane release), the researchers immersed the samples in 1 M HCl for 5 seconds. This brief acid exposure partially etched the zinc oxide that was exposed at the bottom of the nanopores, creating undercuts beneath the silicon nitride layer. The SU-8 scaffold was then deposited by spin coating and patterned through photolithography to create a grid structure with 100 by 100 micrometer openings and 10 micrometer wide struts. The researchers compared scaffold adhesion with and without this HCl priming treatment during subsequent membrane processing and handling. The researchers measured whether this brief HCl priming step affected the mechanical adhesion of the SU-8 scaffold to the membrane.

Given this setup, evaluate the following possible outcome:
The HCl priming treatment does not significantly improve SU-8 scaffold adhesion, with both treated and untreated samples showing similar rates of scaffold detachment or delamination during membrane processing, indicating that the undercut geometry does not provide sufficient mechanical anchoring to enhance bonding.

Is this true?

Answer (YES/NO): NO